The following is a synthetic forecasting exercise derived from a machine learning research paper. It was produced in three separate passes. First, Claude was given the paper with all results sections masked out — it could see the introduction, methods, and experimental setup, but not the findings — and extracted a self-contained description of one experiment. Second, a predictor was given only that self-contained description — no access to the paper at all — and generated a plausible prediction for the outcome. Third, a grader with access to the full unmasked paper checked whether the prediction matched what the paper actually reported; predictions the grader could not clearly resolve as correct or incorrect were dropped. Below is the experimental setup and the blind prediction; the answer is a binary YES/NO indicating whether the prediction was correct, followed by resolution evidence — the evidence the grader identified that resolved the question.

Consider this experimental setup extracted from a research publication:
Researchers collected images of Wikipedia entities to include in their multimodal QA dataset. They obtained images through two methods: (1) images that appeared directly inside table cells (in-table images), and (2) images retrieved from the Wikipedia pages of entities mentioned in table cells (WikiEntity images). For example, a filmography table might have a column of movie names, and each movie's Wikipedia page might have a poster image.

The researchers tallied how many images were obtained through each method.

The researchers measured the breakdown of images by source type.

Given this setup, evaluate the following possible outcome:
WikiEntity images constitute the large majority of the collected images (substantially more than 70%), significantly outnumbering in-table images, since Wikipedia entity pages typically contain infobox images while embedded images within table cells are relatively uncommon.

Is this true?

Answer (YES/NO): YES